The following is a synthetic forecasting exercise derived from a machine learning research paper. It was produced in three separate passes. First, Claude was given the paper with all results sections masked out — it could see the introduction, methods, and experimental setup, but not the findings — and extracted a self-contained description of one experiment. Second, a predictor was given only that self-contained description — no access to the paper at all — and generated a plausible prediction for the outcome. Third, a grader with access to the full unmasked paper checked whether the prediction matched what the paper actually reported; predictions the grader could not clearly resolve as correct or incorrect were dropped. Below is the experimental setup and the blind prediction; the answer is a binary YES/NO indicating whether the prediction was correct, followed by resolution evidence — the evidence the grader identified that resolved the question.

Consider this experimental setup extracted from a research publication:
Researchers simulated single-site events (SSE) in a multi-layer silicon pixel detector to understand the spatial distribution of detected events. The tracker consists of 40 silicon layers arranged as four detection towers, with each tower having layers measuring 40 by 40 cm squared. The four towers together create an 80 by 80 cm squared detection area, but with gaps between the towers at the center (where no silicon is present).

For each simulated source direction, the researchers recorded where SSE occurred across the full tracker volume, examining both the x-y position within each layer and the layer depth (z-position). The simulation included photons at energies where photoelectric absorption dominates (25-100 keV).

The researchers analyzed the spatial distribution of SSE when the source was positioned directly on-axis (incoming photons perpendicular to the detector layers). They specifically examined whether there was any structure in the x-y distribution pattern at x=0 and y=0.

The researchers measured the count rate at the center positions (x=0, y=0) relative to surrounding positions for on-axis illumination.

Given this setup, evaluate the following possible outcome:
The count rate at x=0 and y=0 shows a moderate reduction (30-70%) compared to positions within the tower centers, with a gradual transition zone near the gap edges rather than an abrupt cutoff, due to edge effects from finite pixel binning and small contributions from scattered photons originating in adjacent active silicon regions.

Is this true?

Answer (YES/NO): NO